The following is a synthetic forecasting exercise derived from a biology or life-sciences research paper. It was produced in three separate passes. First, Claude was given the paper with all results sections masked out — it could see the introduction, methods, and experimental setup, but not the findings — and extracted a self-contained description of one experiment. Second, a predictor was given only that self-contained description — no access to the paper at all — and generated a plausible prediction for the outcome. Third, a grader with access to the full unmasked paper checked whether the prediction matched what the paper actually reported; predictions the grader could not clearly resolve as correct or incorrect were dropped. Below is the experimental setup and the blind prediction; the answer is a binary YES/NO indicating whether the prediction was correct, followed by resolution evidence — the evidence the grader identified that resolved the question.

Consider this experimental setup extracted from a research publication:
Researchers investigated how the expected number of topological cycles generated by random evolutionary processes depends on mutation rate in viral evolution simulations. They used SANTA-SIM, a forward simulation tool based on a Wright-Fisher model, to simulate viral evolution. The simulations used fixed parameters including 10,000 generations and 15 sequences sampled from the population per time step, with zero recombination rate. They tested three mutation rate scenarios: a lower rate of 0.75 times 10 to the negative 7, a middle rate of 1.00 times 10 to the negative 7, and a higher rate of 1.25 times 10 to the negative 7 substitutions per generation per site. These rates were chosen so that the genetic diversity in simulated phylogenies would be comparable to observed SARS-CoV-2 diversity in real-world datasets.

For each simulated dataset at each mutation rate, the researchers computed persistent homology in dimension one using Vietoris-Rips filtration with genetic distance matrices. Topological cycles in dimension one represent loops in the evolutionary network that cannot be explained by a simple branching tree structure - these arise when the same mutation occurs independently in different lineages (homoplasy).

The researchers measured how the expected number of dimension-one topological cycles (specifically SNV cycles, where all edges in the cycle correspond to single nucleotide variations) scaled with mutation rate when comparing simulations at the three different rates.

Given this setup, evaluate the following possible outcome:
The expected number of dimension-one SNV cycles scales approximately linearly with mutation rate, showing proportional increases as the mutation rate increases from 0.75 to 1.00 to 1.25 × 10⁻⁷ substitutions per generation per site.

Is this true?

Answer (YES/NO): NO